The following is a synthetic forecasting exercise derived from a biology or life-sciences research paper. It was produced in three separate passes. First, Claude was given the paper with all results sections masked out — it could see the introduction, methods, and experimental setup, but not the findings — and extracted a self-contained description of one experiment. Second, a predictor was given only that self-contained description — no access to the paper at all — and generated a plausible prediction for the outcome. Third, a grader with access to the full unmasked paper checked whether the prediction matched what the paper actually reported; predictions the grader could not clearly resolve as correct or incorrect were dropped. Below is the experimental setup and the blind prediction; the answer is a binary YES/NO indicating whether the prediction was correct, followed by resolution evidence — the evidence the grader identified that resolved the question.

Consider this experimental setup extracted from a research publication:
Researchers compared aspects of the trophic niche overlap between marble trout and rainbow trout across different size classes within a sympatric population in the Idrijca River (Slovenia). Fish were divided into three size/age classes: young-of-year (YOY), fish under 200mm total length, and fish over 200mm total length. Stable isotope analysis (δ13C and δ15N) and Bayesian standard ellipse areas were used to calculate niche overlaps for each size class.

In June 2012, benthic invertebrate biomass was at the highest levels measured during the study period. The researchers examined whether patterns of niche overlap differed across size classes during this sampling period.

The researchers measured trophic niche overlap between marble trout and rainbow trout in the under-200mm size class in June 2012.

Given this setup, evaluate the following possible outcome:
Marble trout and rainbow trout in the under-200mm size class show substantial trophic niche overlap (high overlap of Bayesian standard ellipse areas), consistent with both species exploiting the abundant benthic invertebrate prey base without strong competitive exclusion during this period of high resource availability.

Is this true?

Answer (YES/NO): YES